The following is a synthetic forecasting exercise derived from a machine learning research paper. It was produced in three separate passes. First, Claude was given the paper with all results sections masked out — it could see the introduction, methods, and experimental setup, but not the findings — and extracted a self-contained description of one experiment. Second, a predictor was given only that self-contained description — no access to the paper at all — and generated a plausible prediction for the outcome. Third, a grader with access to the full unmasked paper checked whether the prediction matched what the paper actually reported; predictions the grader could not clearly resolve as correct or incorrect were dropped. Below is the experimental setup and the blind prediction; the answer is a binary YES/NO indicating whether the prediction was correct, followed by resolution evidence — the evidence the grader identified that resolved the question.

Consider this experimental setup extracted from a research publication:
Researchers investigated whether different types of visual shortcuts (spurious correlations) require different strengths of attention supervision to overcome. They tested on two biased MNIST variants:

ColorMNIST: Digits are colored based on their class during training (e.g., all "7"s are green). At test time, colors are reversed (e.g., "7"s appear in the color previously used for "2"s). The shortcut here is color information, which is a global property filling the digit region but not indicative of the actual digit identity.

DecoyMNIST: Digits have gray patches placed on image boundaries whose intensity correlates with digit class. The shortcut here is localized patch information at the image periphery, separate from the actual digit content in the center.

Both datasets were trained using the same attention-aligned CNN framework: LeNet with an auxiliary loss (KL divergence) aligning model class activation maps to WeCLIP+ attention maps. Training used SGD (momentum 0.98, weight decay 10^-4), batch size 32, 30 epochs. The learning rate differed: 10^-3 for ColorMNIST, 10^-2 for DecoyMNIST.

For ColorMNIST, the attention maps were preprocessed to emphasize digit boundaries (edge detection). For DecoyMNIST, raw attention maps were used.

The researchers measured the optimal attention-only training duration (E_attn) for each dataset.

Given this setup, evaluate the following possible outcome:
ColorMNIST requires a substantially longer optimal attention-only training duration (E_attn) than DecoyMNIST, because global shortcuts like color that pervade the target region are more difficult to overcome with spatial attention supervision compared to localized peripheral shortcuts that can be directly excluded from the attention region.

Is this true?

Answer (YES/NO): NO